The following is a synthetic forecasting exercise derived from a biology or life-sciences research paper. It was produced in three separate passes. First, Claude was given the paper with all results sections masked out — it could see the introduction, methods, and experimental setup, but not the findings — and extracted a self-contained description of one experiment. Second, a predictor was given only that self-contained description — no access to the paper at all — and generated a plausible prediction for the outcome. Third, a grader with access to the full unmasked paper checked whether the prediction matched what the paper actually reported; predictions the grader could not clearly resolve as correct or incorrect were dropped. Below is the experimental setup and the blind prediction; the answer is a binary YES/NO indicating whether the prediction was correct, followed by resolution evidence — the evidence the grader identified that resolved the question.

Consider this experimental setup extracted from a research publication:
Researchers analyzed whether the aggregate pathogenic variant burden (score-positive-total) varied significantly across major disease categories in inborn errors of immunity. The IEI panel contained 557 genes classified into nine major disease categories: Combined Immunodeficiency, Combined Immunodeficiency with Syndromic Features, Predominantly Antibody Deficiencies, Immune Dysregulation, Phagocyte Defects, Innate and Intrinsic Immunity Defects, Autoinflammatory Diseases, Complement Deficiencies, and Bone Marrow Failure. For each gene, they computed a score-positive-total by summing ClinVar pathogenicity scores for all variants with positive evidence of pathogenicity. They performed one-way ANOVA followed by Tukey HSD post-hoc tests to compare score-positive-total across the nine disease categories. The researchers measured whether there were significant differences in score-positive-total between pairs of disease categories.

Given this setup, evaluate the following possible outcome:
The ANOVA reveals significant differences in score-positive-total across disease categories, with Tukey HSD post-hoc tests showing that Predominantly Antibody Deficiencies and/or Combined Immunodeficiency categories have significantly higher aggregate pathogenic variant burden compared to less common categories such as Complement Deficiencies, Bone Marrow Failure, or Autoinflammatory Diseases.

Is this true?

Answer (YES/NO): NO